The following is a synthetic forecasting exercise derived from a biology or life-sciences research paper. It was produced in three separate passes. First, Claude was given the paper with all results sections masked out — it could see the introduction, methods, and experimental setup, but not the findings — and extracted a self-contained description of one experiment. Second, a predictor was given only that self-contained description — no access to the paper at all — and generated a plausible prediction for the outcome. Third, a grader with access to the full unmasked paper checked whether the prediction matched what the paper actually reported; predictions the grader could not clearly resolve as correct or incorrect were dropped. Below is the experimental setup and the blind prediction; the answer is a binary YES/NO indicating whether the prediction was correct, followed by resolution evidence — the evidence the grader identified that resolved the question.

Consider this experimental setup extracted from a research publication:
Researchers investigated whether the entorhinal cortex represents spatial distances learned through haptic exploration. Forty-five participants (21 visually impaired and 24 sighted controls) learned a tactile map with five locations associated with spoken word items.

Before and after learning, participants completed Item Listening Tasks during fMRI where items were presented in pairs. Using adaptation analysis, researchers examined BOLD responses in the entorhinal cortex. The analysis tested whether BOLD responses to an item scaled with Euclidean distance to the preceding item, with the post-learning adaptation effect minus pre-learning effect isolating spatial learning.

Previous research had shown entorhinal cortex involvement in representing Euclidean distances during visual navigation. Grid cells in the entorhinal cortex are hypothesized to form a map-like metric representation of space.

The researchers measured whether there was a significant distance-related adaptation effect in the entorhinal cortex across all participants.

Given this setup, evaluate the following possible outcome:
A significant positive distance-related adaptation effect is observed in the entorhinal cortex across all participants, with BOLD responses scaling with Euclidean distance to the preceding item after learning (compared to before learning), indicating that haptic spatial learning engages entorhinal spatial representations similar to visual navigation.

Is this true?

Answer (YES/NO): NO